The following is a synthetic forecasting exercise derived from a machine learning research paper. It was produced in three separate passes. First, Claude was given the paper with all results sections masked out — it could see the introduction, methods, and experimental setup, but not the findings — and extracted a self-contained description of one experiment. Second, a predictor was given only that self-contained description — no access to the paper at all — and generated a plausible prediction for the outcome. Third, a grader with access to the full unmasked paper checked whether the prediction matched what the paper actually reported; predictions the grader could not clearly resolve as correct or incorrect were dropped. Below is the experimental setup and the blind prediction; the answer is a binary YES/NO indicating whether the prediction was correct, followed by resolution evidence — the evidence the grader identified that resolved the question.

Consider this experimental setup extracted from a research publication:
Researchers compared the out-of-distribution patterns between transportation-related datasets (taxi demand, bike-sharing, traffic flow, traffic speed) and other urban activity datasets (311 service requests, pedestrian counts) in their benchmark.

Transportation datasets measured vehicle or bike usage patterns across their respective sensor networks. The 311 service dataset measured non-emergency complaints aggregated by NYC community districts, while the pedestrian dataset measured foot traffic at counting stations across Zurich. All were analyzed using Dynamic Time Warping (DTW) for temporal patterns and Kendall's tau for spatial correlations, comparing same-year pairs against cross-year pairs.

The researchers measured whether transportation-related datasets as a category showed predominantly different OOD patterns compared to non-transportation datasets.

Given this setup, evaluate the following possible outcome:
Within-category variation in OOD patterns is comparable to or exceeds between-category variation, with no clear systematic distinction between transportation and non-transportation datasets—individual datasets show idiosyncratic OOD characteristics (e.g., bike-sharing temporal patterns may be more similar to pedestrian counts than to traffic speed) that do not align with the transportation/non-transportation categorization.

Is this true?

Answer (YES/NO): YES